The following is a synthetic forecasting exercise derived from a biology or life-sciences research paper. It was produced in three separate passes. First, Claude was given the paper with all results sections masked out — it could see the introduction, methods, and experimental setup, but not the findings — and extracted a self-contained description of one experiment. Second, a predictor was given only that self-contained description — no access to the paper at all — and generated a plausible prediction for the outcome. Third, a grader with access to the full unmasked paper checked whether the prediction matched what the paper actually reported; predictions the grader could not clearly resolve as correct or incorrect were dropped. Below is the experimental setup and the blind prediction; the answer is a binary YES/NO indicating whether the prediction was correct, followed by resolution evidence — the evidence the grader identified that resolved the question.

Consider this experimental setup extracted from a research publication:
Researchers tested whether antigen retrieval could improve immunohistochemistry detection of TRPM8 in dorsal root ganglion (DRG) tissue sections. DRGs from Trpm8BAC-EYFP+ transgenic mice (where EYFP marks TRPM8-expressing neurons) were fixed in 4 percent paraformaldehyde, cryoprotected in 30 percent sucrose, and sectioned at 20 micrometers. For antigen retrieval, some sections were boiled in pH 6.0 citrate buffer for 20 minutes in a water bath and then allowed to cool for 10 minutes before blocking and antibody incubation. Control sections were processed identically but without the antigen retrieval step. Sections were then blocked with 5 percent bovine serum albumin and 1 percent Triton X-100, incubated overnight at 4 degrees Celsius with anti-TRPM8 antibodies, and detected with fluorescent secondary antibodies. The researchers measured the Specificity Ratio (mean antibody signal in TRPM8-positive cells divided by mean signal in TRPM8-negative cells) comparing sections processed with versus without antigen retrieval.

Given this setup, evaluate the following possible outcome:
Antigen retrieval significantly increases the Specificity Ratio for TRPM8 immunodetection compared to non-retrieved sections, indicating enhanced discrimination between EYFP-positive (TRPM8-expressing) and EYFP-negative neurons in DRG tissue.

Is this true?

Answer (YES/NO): NO